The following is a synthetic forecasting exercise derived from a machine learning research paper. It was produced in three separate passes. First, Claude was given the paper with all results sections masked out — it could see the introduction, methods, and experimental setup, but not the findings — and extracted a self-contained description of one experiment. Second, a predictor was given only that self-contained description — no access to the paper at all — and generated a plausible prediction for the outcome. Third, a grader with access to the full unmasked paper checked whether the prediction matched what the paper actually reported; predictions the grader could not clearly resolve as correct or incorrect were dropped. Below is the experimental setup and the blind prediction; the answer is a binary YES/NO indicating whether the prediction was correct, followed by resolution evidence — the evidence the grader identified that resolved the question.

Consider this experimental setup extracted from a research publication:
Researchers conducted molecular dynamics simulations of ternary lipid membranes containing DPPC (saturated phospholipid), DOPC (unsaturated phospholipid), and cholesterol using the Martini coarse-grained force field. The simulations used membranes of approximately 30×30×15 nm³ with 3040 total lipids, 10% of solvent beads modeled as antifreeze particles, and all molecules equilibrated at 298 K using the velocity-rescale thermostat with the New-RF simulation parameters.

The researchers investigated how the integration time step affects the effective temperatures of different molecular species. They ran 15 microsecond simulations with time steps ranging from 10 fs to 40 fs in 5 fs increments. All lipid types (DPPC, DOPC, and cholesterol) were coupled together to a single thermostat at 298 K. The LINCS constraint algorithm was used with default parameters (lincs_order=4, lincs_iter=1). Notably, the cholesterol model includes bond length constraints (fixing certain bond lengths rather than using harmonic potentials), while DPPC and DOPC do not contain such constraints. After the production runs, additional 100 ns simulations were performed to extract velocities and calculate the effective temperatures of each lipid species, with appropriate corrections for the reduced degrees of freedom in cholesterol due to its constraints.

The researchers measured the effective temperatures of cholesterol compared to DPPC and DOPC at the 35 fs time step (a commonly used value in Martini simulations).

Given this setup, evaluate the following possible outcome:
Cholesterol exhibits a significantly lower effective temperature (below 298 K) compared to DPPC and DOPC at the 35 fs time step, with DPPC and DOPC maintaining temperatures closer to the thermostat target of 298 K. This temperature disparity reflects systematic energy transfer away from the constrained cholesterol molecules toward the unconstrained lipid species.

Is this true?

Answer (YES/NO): NO